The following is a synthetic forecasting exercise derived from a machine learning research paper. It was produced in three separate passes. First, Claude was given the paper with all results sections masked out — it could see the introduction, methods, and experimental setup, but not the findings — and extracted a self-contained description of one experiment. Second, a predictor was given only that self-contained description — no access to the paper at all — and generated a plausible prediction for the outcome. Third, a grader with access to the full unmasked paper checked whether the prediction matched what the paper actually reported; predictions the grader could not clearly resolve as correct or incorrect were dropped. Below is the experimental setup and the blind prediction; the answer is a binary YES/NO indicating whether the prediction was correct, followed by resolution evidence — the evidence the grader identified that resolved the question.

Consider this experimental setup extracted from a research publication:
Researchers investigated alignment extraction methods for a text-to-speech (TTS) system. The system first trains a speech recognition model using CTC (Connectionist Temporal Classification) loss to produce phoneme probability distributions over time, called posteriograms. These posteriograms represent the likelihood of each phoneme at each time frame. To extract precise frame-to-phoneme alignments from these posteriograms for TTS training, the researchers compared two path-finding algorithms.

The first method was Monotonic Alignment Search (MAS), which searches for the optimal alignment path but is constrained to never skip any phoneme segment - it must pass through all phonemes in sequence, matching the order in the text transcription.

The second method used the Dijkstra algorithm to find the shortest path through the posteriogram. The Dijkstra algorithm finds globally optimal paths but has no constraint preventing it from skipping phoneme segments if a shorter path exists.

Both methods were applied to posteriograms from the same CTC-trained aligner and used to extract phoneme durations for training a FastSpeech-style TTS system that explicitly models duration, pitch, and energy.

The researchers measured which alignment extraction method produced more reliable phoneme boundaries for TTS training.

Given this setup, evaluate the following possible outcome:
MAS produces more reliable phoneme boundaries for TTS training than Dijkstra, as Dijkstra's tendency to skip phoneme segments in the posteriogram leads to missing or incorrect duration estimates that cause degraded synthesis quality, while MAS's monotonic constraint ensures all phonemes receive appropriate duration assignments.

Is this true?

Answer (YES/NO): NO